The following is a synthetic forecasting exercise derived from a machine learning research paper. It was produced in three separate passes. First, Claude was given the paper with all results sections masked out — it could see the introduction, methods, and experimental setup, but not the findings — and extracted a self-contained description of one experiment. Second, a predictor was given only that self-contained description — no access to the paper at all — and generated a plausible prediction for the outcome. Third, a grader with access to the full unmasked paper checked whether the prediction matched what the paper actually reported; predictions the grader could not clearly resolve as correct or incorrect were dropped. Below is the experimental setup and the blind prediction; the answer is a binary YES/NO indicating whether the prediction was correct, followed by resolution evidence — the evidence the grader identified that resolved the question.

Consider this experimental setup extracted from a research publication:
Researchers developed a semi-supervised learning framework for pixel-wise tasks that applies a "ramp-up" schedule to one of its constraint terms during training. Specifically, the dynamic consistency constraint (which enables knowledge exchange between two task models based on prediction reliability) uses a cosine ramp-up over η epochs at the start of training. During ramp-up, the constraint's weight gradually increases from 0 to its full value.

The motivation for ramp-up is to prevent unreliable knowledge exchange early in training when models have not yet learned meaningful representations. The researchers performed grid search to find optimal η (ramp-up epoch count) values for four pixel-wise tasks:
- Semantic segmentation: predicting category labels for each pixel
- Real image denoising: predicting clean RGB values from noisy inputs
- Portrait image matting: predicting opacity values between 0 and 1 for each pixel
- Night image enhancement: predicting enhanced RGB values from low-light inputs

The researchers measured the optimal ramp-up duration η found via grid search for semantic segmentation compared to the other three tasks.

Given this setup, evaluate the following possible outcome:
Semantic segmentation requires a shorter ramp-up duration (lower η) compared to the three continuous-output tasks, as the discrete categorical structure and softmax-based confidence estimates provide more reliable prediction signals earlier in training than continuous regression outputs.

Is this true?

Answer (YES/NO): YES